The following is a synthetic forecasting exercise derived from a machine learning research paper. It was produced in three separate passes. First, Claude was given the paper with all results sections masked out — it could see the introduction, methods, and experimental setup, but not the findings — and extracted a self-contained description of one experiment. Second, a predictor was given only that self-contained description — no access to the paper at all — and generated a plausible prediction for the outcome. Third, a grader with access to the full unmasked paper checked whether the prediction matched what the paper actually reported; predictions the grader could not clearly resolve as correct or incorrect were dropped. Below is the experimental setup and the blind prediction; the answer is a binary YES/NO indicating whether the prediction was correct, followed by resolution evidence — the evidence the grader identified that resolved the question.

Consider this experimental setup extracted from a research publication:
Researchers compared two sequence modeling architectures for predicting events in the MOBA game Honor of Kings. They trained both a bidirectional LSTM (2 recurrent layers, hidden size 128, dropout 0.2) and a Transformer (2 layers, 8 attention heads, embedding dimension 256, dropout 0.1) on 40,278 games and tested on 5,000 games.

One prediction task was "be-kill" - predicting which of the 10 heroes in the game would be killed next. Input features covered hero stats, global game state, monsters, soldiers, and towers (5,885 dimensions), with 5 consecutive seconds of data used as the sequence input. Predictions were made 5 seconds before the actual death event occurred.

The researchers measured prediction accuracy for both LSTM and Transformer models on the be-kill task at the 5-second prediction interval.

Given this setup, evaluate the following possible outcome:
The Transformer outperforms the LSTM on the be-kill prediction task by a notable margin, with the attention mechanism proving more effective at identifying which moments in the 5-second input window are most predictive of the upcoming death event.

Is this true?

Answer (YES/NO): NO